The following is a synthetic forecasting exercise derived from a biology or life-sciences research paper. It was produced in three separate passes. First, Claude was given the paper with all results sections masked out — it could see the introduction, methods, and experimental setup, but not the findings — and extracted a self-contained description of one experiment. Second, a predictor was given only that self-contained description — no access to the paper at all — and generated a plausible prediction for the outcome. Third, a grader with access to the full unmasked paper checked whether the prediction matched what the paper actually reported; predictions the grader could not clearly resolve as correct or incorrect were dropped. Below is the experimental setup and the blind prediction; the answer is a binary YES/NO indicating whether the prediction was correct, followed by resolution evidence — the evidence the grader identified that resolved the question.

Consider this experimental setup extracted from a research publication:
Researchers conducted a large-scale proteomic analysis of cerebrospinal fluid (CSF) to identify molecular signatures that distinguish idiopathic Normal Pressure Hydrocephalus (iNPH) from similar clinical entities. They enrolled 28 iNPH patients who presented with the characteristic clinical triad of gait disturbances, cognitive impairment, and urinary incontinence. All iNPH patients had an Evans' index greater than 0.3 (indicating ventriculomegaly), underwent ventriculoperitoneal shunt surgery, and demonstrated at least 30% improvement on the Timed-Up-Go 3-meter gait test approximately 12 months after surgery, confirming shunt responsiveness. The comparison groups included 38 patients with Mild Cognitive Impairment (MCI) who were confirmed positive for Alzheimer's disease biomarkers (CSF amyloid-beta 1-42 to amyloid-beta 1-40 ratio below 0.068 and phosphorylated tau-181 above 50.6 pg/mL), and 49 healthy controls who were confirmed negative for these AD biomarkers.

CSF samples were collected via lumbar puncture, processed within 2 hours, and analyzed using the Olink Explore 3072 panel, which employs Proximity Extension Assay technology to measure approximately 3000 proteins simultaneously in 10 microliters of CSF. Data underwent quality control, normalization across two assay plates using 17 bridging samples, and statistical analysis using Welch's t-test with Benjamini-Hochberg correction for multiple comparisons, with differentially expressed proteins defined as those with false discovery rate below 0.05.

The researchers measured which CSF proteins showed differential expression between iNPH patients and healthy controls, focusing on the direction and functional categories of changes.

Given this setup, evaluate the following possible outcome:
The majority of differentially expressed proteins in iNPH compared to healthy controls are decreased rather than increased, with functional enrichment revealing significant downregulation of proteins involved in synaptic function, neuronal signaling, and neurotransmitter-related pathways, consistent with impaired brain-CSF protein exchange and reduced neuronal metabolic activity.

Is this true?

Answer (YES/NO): YES